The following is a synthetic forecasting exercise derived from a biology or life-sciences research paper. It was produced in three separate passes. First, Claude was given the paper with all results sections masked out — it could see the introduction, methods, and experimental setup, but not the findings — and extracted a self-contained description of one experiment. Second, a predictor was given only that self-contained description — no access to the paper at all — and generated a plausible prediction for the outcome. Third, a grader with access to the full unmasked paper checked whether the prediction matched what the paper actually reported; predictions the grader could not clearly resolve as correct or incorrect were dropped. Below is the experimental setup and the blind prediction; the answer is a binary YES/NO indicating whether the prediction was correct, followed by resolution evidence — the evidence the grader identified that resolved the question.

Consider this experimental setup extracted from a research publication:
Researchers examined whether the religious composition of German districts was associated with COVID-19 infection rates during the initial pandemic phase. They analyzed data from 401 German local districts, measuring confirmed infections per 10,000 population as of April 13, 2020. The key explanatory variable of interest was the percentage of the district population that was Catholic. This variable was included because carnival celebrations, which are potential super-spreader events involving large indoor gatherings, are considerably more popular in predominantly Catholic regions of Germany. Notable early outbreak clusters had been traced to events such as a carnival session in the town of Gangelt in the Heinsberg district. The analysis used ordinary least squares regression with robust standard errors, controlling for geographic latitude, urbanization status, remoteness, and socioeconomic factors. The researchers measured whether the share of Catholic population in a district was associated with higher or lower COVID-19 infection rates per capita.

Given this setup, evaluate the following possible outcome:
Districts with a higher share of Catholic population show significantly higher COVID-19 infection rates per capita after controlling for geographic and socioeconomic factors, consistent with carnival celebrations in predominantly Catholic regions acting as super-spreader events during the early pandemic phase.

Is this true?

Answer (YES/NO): YES